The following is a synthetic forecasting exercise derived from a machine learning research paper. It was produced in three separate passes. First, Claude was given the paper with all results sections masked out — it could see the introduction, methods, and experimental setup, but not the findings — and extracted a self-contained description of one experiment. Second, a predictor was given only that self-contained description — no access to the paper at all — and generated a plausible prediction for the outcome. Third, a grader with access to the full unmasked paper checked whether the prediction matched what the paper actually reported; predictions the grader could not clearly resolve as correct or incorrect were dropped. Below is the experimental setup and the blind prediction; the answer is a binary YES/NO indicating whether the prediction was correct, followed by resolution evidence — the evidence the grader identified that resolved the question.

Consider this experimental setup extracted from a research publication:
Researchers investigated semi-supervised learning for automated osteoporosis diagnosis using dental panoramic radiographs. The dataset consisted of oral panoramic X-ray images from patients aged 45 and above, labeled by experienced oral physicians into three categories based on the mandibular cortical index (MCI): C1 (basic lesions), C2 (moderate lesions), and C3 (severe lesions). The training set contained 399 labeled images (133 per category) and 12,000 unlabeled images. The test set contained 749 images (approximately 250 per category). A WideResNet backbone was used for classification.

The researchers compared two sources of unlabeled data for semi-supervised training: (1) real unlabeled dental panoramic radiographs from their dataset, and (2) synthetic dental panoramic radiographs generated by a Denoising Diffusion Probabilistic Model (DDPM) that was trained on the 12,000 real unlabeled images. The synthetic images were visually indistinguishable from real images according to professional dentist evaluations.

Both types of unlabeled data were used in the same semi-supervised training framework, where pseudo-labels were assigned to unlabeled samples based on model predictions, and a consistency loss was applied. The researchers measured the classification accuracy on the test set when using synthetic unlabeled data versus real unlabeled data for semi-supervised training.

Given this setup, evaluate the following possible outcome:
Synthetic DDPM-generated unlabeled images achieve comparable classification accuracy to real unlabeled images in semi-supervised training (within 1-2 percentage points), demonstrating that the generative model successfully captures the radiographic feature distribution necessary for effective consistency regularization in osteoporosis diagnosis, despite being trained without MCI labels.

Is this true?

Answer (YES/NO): NO